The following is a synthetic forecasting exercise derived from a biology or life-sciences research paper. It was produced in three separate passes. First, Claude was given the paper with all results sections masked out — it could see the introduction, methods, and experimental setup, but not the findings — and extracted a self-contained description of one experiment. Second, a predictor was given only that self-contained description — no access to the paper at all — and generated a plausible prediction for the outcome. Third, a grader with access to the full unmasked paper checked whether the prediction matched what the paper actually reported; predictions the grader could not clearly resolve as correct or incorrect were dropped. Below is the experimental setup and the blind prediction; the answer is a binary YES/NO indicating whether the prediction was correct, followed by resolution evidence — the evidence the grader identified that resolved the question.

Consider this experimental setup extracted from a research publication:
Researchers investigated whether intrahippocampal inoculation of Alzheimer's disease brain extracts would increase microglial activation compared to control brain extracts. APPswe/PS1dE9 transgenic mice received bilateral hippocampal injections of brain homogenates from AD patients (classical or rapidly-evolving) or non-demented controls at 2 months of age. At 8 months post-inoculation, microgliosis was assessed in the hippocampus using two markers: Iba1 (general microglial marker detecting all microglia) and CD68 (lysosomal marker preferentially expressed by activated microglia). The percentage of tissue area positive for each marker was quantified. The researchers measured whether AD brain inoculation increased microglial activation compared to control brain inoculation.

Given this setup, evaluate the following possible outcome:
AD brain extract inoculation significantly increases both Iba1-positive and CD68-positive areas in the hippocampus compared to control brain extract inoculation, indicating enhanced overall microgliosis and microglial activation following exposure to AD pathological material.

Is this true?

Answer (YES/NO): NO